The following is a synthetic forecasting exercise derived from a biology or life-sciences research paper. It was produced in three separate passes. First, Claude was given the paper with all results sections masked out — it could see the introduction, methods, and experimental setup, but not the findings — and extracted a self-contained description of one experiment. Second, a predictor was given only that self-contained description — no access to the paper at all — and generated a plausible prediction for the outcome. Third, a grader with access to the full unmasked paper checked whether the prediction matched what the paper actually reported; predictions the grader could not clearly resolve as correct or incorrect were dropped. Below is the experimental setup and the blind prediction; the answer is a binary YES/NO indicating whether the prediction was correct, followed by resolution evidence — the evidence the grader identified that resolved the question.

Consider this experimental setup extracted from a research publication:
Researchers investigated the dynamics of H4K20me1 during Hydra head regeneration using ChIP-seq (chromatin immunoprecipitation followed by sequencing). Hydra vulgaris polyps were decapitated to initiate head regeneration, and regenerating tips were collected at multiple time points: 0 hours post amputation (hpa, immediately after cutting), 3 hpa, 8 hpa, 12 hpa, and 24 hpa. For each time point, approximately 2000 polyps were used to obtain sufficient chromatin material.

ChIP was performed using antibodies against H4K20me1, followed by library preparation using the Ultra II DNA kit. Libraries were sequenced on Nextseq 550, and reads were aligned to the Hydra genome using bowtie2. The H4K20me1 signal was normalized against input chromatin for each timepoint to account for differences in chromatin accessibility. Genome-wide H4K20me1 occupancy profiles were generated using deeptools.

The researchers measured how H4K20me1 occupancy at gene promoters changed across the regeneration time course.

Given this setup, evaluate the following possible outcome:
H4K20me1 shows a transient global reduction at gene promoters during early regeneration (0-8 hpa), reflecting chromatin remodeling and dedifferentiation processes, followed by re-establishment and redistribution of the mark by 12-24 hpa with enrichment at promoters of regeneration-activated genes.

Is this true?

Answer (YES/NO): NO